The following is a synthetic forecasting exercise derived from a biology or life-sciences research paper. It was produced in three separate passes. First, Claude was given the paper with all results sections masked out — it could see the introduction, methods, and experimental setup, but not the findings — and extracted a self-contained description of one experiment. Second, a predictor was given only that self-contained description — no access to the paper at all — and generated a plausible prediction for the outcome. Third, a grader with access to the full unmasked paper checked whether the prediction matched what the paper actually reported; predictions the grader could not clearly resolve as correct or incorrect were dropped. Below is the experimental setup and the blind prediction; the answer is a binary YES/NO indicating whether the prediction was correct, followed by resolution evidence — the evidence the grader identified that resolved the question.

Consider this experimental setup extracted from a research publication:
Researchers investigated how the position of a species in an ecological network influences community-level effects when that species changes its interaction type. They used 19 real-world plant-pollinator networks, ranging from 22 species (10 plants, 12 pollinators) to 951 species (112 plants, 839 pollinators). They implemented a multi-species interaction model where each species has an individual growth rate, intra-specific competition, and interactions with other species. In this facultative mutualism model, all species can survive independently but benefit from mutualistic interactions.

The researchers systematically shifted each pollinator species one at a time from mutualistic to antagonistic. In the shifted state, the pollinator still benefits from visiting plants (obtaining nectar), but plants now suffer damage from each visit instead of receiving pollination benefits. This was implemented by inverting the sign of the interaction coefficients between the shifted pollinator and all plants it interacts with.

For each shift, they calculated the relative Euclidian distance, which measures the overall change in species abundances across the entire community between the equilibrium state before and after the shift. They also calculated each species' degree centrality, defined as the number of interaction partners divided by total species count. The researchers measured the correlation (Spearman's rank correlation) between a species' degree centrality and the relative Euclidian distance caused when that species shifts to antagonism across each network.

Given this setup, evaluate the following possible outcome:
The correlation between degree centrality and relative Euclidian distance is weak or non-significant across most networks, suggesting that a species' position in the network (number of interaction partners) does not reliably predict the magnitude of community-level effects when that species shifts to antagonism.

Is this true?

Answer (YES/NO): NO